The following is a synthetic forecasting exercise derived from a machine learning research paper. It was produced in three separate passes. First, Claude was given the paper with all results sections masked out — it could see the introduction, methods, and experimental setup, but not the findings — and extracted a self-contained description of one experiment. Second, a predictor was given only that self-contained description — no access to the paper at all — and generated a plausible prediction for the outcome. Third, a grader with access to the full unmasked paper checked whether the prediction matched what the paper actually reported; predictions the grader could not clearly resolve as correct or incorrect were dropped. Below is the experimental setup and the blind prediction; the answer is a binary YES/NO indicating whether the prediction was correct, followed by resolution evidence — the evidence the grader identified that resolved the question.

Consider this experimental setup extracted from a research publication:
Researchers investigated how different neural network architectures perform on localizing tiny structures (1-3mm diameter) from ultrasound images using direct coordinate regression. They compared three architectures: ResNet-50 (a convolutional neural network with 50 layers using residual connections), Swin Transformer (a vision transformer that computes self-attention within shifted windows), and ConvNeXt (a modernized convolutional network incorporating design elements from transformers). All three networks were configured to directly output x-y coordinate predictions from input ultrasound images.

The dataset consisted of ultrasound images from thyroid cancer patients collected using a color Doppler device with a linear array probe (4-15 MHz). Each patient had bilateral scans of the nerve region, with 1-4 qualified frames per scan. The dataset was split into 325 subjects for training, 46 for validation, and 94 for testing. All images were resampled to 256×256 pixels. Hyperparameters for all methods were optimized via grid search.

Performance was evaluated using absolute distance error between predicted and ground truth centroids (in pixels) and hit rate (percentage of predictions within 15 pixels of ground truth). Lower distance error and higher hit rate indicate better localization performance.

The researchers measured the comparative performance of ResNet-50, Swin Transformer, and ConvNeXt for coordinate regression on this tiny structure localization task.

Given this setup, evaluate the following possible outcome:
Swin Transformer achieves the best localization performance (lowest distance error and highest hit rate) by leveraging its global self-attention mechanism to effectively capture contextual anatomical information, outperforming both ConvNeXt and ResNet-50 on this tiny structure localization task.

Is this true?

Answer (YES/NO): NO